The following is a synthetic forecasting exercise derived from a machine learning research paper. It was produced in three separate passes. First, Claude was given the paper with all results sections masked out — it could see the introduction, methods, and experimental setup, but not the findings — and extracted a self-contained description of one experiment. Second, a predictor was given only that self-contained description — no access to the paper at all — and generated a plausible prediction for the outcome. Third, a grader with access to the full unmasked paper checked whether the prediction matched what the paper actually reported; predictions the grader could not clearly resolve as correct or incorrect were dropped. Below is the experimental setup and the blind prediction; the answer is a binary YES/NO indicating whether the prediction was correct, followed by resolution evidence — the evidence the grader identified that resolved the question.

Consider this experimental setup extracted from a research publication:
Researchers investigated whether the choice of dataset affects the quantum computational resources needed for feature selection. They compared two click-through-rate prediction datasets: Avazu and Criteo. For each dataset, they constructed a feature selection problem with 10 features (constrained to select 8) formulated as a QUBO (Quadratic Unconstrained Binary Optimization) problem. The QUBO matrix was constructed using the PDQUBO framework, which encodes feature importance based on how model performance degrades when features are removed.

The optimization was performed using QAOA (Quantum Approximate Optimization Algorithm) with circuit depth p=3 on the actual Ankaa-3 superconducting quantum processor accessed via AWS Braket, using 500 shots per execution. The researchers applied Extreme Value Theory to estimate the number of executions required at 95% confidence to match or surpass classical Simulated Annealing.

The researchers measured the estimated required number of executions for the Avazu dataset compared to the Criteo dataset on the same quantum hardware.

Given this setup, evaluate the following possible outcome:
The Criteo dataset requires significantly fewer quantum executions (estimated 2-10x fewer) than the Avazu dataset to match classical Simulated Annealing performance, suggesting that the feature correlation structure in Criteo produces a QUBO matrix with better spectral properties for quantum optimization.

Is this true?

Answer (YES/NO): NO